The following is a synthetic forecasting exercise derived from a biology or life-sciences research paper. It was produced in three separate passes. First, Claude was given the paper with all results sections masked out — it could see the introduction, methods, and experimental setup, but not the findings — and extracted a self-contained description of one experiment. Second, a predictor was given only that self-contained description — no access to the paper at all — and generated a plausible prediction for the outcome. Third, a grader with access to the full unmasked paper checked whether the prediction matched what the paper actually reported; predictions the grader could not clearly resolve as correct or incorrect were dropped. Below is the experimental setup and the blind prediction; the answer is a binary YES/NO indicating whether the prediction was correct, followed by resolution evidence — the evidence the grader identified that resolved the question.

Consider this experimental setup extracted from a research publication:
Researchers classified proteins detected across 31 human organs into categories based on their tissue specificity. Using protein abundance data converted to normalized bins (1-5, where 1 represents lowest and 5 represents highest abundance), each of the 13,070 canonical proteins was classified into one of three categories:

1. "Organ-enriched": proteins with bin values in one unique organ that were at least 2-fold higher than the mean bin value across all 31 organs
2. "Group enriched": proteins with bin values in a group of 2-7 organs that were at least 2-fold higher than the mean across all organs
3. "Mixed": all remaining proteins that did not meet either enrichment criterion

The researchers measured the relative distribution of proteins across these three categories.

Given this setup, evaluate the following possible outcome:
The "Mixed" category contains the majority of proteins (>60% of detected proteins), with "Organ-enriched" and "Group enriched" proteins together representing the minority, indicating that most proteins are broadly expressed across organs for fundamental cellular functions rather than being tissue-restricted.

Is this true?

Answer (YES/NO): YES